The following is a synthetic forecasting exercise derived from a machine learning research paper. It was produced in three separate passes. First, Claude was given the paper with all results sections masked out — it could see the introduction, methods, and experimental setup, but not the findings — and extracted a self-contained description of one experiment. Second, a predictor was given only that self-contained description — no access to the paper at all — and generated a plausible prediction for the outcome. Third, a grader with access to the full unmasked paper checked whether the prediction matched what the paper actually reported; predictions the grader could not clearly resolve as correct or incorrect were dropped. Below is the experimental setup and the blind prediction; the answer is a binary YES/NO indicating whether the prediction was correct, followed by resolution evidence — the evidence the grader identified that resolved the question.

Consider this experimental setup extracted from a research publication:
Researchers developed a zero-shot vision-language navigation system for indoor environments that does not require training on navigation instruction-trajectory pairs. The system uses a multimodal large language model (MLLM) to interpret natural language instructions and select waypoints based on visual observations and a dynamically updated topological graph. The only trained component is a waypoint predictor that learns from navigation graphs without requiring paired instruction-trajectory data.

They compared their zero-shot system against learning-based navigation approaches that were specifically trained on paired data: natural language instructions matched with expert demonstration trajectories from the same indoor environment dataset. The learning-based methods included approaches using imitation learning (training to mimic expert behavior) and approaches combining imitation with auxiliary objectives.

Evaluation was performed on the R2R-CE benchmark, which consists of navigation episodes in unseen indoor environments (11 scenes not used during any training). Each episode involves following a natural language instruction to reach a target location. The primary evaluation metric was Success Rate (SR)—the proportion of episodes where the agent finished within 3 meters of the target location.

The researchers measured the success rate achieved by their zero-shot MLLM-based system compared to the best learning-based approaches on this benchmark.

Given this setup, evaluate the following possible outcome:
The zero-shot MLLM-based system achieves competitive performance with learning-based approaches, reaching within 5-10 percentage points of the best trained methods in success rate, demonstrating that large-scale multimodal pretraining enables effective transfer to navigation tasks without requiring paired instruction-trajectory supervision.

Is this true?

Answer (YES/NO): NO